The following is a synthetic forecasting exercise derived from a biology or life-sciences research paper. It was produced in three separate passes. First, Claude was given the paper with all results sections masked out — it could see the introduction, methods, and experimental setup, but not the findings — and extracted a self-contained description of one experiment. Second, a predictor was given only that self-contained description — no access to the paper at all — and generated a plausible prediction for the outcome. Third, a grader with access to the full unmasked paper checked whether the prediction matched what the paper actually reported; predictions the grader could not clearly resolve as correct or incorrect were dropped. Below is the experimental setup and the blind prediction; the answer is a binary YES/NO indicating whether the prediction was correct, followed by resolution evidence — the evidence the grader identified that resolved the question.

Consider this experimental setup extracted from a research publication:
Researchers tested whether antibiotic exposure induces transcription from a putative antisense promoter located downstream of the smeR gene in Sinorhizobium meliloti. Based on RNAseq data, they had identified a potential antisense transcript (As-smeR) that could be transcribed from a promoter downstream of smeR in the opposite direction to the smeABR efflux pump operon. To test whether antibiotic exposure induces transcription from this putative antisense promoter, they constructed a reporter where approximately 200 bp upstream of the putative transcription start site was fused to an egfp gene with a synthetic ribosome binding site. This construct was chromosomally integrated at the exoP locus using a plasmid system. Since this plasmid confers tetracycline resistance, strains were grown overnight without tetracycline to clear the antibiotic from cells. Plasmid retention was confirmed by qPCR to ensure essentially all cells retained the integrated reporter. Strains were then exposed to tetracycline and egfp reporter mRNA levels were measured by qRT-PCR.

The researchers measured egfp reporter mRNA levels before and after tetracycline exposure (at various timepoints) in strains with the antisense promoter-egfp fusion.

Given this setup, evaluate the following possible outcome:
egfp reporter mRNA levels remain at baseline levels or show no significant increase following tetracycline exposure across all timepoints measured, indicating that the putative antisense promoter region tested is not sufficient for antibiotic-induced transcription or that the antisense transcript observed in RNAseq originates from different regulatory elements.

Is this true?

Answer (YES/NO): NO